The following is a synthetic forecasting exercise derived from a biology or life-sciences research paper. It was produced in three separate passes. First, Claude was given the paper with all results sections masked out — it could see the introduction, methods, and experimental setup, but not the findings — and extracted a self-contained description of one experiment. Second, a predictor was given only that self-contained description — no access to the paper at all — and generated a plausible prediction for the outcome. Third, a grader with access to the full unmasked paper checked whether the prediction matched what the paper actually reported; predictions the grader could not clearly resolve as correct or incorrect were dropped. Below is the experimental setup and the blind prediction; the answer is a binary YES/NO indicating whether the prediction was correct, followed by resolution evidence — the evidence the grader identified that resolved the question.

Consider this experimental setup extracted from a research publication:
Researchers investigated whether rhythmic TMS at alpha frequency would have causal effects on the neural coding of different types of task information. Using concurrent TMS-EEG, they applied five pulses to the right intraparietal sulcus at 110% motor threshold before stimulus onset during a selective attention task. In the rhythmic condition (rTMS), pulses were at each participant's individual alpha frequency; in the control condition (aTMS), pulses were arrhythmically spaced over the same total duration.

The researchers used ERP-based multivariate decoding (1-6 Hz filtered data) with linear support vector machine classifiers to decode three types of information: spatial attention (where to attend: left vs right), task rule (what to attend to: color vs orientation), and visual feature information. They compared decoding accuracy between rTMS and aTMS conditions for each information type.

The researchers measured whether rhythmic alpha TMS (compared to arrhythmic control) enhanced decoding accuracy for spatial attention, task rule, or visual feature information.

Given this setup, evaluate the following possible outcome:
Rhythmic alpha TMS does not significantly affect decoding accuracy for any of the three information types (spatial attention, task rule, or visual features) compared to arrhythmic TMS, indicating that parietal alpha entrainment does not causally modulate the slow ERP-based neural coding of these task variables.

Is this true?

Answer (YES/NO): NO